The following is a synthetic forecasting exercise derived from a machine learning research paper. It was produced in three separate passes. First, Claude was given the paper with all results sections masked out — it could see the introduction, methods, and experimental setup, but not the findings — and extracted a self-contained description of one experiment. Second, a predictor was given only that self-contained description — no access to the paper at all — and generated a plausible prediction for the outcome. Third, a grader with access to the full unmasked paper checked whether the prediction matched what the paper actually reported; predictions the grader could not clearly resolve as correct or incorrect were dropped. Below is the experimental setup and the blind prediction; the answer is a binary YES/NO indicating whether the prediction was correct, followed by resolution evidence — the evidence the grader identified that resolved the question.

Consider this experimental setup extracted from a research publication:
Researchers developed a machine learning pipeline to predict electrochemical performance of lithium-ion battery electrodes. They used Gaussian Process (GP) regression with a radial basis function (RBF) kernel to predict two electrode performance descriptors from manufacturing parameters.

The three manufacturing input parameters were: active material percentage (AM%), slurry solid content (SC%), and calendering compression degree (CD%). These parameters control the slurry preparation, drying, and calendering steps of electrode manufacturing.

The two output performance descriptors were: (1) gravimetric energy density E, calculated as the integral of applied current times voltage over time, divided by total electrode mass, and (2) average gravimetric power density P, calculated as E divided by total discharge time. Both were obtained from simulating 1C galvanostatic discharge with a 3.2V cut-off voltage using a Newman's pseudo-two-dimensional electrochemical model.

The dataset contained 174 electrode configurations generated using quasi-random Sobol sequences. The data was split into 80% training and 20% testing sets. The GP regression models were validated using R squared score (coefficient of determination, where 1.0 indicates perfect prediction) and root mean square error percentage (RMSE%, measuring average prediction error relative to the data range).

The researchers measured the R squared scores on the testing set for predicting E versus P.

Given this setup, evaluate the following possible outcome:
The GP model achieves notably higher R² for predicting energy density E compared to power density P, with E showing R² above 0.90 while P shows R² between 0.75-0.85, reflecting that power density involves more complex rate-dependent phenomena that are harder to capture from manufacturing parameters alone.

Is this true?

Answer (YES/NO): NO